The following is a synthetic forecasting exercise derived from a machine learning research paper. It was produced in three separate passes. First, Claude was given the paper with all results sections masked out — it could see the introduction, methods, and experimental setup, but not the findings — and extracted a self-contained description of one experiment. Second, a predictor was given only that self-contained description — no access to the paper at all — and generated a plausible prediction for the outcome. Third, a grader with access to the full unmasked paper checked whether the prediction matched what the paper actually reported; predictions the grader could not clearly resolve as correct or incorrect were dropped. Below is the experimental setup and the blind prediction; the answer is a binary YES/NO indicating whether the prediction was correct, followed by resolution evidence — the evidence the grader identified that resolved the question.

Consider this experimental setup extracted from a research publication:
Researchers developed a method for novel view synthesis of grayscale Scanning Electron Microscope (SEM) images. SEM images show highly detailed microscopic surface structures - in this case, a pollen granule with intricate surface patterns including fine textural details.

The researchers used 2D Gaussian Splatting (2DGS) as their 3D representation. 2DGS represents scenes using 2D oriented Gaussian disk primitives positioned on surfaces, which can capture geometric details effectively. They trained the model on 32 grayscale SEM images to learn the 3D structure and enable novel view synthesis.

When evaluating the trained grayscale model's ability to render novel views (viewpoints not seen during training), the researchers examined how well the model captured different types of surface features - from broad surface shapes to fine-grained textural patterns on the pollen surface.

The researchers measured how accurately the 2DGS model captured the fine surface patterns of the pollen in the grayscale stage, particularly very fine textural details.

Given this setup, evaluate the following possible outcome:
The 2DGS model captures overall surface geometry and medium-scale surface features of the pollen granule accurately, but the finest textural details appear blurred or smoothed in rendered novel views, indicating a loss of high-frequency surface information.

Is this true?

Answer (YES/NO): YES